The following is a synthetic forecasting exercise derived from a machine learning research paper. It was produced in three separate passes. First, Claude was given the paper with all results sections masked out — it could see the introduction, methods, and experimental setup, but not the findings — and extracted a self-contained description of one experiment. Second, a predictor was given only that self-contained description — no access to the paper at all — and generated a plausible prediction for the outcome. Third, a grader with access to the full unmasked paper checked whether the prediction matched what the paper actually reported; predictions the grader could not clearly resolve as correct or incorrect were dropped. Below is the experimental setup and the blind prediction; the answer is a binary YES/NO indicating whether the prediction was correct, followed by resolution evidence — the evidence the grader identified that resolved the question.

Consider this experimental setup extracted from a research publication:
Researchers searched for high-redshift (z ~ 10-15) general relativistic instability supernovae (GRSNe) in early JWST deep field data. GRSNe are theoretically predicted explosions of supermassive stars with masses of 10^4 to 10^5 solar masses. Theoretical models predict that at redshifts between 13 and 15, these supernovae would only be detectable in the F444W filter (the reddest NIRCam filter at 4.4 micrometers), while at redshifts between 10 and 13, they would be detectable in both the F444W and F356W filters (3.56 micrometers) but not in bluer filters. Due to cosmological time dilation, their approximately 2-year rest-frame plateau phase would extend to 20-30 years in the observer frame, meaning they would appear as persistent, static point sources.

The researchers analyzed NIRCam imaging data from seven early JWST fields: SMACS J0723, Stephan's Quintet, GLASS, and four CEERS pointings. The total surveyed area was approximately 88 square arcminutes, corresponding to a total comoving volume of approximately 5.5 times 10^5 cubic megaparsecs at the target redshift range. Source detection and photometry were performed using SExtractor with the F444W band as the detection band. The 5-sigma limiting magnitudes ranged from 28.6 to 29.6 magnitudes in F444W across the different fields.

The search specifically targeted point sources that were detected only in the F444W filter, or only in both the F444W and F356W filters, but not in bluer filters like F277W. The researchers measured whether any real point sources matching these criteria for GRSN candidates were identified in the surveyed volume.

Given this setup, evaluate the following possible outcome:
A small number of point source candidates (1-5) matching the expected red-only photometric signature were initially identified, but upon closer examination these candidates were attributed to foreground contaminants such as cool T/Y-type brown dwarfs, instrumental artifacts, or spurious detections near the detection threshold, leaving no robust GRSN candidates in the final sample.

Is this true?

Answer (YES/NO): NO